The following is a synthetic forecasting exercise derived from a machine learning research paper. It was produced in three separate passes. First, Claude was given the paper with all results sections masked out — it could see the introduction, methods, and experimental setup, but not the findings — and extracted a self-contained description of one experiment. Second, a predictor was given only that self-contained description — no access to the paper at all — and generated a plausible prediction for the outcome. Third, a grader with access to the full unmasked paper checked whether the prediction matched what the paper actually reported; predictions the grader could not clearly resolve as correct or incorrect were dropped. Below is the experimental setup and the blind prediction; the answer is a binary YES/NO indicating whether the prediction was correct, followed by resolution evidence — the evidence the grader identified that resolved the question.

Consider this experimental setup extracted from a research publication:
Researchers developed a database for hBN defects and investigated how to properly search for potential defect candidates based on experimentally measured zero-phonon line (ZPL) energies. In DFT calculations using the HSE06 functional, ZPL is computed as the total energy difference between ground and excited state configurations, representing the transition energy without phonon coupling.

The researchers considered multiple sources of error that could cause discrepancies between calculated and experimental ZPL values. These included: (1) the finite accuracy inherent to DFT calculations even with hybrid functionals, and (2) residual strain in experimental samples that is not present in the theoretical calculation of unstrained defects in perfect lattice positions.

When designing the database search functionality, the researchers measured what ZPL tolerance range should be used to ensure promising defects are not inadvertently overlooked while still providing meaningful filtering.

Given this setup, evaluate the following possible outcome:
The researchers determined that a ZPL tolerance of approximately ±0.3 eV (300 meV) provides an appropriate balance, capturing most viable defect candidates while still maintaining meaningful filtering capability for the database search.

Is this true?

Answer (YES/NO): NO